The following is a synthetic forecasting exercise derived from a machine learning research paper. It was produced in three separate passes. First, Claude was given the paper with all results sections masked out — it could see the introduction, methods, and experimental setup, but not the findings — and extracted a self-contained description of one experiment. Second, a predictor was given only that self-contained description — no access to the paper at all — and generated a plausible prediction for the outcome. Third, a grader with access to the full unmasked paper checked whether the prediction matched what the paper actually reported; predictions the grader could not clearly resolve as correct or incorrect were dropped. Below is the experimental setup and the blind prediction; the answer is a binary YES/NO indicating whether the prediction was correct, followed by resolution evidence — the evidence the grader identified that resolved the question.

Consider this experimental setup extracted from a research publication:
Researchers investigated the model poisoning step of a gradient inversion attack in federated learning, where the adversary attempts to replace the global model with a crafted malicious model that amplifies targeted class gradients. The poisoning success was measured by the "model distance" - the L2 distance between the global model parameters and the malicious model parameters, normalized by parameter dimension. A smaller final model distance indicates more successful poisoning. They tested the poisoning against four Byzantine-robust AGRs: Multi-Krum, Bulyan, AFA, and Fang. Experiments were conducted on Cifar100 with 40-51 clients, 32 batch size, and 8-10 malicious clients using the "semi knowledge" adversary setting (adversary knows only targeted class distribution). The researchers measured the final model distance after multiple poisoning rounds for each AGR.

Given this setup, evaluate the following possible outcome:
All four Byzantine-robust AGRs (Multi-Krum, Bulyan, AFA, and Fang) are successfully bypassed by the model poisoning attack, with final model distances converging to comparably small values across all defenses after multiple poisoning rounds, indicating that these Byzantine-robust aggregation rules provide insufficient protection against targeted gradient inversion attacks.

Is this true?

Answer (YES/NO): NO